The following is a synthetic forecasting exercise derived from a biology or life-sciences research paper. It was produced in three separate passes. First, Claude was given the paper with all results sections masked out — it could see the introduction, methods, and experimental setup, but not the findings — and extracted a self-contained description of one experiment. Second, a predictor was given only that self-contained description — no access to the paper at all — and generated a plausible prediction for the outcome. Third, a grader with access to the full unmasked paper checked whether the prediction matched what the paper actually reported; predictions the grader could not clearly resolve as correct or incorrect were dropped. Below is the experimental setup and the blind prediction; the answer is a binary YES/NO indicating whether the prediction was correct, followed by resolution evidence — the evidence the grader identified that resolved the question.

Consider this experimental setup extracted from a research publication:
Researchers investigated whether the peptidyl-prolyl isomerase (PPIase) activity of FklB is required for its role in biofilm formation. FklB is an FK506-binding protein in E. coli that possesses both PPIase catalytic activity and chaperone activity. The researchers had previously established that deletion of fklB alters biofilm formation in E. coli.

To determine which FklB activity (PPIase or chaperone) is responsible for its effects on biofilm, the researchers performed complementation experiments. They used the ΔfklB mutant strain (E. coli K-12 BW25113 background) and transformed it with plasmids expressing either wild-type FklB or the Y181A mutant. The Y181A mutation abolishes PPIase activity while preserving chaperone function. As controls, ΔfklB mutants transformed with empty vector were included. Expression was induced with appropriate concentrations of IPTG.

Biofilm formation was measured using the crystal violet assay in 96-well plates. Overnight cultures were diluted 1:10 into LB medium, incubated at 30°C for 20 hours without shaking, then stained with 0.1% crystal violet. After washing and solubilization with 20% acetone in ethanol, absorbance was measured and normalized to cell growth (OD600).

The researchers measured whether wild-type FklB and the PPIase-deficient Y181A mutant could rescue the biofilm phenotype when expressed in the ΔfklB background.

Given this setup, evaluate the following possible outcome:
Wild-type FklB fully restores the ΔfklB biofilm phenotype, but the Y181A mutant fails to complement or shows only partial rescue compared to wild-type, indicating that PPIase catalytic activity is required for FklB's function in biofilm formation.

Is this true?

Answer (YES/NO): YES